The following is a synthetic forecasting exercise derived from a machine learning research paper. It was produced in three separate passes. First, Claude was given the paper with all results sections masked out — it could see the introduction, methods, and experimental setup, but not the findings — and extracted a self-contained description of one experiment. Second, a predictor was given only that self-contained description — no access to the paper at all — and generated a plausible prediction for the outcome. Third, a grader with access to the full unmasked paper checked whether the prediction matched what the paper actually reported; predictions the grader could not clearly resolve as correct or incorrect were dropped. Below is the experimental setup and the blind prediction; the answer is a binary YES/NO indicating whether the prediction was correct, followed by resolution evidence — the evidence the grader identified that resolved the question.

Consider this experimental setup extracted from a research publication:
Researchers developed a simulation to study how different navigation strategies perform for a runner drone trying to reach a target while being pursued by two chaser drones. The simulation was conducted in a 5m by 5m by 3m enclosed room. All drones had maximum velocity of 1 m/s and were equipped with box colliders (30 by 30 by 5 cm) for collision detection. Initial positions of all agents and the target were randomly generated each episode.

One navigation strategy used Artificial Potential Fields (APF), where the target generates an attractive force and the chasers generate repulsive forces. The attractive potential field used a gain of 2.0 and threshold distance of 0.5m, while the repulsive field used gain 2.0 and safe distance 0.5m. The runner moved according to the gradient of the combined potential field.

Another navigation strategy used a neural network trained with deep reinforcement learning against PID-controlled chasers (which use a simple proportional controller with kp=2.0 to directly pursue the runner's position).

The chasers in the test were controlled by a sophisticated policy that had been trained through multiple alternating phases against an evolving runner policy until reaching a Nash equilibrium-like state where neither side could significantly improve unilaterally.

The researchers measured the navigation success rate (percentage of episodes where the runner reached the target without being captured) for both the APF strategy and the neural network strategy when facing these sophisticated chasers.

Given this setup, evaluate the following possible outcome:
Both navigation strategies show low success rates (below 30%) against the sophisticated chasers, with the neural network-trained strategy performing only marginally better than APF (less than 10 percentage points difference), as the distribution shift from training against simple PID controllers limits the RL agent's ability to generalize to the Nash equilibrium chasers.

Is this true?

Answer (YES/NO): NO